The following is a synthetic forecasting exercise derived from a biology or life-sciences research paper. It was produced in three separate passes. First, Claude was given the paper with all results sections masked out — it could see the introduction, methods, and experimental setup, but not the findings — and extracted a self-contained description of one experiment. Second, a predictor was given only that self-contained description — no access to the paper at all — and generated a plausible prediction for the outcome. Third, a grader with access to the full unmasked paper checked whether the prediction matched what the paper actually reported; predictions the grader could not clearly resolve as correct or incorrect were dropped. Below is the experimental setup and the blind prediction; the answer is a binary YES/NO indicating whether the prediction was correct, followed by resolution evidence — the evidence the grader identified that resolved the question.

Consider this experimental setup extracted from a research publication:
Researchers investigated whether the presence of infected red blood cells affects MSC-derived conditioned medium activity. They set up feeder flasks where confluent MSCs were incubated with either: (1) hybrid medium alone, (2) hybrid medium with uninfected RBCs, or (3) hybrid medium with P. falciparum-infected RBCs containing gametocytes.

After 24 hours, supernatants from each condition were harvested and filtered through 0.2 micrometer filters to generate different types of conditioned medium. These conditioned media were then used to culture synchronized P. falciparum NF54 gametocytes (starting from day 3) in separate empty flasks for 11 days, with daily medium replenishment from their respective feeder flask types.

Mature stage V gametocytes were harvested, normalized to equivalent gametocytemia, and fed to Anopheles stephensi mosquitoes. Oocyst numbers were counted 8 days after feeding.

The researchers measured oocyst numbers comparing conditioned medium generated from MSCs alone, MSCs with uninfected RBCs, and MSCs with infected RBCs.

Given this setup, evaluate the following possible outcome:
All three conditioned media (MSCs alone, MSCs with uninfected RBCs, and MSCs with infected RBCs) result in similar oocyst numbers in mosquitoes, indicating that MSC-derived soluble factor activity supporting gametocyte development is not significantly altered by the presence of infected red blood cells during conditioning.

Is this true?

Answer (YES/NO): NO